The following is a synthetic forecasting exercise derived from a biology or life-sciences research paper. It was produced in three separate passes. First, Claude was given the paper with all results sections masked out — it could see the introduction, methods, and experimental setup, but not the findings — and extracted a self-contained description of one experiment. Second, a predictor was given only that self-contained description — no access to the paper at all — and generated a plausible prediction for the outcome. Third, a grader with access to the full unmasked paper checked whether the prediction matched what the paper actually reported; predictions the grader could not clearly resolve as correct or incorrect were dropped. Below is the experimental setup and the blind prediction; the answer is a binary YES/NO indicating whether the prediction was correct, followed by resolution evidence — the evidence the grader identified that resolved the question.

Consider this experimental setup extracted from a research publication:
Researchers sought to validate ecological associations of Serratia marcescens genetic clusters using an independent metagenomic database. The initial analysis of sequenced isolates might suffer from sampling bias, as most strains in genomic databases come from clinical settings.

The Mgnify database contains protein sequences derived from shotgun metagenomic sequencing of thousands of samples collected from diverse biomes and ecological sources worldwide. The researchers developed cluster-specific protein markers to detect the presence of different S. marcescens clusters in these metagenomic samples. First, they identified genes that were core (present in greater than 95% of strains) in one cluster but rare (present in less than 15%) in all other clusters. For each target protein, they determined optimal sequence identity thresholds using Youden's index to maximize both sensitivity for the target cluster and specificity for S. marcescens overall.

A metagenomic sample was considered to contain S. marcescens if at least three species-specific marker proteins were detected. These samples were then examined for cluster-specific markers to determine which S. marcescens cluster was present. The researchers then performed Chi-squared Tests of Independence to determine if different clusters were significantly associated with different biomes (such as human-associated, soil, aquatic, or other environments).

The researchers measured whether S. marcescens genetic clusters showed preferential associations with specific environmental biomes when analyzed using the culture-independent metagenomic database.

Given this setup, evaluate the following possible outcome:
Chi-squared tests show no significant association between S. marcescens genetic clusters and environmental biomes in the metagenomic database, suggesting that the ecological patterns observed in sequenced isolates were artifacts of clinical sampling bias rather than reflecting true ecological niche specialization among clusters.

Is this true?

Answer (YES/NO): NO